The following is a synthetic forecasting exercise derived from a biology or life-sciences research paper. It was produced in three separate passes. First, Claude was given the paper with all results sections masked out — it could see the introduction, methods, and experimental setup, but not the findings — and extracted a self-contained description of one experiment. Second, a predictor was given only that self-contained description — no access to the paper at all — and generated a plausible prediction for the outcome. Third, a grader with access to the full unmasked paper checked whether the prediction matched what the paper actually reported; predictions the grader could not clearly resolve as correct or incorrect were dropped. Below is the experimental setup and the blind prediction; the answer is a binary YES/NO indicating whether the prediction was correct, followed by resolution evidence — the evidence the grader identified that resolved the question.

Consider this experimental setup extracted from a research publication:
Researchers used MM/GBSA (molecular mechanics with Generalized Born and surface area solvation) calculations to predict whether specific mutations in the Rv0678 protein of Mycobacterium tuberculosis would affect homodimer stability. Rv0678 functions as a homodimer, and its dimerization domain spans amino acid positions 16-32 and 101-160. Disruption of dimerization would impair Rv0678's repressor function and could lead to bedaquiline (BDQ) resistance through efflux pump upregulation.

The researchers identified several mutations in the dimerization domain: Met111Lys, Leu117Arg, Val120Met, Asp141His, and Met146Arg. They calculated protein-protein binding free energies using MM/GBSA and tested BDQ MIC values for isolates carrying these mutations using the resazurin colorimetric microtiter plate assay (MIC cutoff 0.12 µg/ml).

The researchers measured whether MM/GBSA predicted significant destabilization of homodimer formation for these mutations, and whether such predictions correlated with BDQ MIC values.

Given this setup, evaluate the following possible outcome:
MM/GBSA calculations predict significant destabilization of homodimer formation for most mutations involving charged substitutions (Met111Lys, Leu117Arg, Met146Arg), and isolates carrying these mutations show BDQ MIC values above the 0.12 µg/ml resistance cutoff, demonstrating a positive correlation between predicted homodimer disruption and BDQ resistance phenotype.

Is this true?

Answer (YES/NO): NO